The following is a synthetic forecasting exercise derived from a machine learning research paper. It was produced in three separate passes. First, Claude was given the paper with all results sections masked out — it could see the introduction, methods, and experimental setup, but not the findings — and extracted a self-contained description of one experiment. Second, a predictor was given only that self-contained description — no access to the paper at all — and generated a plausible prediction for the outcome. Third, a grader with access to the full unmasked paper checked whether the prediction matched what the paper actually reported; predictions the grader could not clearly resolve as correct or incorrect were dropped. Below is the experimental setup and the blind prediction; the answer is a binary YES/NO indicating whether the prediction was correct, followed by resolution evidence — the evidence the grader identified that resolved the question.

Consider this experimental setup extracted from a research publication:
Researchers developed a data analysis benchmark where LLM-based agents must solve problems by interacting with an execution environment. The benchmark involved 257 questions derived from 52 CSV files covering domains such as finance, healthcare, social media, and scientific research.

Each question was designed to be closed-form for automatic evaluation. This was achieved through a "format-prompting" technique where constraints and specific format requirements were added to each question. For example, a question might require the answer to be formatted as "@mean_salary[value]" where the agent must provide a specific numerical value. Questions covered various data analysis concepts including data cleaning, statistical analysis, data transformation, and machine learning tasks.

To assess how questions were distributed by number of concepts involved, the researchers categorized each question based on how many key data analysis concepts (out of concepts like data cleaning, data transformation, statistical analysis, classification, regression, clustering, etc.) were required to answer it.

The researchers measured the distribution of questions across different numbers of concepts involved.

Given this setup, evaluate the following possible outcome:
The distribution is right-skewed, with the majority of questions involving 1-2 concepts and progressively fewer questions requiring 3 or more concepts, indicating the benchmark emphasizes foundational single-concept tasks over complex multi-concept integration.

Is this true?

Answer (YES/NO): YES